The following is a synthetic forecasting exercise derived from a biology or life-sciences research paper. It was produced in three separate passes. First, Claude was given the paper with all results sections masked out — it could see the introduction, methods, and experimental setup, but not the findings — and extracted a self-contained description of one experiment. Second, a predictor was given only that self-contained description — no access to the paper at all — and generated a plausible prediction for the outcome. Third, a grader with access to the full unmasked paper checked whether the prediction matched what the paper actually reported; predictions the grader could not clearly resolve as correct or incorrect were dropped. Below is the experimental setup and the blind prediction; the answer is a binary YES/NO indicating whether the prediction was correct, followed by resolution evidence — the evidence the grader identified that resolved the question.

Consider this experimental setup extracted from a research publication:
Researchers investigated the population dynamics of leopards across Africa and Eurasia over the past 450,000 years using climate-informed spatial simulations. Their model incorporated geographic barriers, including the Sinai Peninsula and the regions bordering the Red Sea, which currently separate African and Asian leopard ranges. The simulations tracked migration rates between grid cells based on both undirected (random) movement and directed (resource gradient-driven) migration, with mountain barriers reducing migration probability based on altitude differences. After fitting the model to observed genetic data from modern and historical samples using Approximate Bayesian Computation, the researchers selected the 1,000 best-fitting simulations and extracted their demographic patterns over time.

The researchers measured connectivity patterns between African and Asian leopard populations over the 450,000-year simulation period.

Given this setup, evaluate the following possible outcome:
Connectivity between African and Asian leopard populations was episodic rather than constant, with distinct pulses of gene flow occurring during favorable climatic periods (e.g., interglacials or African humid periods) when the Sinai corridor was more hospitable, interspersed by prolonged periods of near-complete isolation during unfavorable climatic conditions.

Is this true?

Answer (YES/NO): YES